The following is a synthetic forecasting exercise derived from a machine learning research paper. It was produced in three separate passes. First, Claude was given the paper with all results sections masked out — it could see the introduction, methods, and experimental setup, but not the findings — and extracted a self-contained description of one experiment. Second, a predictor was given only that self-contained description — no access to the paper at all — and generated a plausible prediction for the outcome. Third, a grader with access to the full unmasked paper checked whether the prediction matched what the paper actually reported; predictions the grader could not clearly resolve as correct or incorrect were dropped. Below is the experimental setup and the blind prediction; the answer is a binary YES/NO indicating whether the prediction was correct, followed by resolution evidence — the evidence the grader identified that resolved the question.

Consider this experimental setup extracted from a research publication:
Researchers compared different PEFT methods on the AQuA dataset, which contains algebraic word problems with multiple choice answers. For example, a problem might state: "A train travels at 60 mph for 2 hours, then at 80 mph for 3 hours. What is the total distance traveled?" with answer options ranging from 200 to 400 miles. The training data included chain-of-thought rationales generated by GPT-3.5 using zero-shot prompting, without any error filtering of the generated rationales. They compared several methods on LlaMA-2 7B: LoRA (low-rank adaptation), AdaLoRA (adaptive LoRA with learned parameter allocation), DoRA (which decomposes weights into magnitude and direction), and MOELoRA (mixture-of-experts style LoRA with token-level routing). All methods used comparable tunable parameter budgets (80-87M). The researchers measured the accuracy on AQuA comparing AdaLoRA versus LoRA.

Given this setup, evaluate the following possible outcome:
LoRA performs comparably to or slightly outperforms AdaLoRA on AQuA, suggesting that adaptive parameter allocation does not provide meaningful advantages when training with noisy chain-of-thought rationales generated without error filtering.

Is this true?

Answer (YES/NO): NO